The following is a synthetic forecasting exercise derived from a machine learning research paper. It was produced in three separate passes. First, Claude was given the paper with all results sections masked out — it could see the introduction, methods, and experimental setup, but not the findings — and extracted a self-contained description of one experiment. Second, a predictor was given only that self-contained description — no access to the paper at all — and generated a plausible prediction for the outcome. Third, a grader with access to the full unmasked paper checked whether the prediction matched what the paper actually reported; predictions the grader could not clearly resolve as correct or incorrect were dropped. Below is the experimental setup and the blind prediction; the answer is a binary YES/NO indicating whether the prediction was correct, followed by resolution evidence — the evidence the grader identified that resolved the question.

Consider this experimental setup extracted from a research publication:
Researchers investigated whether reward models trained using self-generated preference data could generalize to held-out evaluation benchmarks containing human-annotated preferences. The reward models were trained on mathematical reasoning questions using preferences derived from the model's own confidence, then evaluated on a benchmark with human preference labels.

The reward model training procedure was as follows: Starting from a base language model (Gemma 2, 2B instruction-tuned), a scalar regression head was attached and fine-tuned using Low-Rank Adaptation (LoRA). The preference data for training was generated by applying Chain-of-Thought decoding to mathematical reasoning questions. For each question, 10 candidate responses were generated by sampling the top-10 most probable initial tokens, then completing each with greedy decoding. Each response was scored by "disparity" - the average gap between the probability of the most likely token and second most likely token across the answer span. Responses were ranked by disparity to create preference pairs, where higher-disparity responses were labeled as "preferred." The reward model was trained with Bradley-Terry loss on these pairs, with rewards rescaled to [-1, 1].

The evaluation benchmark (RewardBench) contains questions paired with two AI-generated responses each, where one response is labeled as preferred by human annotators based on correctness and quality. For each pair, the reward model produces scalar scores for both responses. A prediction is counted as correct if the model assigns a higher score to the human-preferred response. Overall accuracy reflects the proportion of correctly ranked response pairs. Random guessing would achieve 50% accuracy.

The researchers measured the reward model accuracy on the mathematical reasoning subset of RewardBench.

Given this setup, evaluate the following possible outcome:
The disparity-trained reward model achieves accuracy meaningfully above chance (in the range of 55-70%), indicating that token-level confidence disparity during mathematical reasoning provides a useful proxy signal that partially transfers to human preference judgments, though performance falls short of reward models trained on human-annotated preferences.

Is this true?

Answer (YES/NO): NO